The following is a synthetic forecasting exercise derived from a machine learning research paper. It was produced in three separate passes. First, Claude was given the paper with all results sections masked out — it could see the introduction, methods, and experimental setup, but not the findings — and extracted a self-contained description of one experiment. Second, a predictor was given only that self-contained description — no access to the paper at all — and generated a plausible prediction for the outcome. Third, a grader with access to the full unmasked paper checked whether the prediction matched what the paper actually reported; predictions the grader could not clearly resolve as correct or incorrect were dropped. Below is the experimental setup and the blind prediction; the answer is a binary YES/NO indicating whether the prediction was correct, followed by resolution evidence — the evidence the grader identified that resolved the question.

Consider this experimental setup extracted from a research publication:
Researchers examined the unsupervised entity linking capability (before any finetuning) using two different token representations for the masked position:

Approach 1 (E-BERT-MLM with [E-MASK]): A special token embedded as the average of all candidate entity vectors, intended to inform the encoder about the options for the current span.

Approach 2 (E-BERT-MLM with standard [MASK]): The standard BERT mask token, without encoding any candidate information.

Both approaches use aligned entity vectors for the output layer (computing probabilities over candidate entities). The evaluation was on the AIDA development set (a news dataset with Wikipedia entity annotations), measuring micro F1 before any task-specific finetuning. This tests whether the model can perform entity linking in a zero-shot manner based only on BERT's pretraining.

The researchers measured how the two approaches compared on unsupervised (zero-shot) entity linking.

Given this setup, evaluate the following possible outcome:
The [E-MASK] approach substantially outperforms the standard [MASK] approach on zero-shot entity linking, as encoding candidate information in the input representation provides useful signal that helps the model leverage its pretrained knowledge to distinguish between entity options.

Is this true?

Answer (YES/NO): NO